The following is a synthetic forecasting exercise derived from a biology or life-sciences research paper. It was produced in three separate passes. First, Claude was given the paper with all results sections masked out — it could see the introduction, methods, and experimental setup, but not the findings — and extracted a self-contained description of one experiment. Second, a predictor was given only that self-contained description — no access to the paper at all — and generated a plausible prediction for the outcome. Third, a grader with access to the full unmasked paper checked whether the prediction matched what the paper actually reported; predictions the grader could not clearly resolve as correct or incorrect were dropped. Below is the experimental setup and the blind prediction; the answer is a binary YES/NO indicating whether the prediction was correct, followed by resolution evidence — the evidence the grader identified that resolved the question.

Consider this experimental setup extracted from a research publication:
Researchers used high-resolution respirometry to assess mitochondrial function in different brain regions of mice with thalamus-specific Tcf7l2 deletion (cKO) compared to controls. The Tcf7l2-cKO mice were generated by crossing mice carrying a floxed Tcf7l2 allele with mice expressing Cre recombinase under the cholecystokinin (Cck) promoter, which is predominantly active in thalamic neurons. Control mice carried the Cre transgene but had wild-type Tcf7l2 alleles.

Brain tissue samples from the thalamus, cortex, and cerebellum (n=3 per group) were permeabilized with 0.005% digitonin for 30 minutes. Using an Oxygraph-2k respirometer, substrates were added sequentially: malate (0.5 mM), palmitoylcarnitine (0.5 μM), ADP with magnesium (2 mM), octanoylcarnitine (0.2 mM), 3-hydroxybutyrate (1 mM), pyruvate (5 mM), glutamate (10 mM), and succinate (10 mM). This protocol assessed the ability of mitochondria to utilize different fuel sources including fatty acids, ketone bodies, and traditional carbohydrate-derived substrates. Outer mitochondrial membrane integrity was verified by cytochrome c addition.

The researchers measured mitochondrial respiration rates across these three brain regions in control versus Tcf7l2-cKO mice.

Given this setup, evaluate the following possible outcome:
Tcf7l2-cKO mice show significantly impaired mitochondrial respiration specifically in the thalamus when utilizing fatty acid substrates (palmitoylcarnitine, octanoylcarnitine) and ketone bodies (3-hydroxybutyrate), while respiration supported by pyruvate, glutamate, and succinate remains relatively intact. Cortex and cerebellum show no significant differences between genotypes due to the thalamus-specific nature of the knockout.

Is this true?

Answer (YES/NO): NO